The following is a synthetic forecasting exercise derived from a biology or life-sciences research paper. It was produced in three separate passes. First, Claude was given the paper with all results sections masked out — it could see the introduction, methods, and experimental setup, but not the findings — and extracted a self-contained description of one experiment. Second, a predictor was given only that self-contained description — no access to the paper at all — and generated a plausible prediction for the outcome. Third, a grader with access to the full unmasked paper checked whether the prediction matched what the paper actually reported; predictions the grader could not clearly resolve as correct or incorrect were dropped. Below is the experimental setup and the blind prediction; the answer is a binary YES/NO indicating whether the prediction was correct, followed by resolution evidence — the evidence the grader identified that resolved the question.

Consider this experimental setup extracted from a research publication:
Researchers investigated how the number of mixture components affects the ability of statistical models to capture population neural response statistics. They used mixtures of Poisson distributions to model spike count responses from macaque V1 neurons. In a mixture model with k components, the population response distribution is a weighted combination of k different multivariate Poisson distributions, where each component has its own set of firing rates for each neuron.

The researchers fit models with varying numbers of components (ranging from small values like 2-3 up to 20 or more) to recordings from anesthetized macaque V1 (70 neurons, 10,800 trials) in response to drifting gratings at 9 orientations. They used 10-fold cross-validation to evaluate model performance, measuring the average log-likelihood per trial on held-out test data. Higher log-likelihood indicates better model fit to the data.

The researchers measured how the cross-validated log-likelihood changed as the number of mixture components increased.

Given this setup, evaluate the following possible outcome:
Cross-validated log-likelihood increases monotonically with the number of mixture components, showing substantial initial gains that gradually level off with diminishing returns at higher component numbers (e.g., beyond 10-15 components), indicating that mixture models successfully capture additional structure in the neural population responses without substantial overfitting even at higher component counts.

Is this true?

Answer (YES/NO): NO